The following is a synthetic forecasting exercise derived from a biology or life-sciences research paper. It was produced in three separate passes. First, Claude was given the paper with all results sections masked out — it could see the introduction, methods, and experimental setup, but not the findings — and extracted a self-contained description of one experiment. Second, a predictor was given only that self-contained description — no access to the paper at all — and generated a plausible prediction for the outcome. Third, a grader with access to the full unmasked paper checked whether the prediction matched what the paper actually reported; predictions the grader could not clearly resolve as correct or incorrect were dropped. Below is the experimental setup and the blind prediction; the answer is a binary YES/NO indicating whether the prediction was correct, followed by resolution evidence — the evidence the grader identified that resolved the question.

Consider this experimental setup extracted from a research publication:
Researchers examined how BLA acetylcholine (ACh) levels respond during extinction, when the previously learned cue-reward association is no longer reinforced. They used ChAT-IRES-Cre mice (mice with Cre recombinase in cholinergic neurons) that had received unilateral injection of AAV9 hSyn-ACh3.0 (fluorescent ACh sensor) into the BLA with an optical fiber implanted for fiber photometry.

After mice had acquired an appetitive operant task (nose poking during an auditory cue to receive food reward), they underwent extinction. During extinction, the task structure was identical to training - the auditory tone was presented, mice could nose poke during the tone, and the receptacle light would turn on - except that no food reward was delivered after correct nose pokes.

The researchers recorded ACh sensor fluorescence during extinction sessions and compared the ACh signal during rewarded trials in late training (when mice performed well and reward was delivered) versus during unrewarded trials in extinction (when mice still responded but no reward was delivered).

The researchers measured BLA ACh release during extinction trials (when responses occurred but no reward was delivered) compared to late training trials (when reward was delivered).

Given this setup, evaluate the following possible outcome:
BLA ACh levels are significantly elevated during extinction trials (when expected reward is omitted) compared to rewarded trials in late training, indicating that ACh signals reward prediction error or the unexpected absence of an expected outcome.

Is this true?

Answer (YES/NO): NO